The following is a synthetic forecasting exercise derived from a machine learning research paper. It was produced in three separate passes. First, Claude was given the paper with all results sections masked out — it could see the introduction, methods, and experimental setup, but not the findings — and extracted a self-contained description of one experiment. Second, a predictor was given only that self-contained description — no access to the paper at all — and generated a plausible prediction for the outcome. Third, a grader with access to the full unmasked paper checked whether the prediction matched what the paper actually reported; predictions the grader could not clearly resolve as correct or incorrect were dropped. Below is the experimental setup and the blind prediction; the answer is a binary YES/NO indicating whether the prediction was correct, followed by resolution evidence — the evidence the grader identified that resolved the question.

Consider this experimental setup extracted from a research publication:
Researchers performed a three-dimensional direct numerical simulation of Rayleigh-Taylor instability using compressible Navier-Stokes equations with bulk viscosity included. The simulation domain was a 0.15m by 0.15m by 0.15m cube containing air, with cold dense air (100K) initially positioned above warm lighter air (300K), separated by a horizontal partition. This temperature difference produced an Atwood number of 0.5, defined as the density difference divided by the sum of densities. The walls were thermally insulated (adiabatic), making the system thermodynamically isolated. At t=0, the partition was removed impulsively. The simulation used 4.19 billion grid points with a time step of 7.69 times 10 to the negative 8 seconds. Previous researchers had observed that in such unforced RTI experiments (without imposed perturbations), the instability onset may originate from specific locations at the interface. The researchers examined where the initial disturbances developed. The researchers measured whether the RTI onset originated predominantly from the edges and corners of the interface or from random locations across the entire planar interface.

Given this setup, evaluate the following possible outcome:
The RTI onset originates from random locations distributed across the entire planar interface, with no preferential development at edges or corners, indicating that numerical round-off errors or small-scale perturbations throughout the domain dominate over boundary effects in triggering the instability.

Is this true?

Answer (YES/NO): NO